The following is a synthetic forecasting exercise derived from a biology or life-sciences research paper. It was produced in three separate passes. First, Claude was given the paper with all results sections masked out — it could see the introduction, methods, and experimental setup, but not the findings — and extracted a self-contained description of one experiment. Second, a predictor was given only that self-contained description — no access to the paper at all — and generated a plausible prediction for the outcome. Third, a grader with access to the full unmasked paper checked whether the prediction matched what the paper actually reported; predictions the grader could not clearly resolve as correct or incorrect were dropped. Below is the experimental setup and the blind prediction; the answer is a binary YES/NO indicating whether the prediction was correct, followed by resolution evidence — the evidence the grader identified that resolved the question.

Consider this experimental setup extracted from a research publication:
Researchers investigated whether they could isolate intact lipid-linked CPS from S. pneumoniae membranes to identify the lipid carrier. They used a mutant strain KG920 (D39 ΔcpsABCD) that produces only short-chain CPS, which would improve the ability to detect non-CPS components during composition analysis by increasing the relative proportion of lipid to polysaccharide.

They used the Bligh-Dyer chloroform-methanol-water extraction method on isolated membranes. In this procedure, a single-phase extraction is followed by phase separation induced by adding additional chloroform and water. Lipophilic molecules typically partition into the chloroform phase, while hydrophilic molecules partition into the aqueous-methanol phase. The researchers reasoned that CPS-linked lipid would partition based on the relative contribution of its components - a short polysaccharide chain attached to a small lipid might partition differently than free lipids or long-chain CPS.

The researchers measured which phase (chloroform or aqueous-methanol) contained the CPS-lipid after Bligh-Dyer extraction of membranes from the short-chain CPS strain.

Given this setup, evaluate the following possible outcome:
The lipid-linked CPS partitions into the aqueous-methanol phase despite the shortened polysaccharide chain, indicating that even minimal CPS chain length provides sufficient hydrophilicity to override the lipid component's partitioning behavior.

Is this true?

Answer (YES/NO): YES